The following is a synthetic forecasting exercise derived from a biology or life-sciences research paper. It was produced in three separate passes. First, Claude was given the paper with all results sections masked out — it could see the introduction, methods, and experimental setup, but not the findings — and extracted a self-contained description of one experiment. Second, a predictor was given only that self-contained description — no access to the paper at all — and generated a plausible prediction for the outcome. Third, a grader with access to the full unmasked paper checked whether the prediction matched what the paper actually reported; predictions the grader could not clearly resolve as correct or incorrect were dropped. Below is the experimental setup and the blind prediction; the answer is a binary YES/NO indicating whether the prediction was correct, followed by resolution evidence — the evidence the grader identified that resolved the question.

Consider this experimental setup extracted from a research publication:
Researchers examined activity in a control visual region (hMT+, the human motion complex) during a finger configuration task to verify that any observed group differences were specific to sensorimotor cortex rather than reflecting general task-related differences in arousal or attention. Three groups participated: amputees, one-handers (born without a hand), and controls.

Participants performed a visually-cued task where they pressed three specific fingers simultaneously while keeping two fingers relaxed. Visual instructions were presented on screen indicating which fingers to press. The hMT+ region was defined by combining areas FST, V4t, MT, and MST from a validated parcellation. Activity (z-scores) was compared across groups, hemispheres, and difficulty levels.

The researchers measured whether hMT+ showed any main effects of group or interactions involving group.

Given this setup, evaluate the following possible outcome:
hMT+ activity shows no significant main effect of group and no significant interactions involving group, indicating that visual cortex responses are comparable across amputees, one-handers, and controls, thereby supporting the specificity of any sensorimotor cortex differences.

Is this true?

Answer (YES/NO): YES